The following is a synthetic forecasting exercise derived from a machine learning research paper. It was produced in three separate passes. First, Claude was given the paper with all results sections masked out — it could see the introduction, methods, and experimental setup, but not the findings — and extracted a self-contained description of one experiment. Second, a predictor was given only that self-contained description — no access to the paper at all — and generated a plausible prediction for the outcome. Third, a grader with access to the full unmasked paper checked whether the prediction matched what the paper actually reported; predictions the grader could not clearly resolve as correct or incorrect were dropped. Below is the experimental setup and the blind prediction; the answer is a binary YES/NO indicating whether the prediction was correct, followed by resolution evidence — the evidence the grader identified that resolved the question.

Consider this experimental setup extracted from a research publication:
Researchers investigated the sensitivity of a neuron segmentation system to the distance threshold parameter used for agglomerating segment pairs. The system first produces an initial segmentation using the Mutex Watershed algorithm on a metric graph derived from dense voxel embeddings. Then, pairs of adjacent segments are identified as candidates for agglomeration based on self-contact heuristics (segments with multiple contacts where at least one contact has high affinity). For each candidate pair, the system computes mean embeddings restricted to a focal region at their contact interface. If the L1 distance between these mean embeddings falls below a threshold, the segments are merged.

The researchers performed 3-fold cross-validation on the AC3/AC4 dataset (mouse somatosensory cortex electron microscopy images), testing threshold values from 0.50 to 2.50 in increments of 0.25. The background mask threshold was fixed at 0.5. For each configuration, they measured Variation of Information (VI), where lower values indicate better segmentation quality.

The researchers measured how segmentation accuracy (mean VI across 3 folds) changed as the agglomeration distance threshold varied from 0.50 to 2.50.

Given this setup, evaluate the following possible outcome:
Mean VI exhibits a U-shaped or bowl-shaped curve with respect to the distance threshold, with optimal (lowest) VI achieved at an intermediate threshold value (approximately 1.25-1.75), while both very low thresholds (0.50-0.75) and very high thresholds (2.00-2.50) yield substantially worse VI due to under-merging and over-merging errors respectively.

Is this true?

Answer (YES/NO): NO